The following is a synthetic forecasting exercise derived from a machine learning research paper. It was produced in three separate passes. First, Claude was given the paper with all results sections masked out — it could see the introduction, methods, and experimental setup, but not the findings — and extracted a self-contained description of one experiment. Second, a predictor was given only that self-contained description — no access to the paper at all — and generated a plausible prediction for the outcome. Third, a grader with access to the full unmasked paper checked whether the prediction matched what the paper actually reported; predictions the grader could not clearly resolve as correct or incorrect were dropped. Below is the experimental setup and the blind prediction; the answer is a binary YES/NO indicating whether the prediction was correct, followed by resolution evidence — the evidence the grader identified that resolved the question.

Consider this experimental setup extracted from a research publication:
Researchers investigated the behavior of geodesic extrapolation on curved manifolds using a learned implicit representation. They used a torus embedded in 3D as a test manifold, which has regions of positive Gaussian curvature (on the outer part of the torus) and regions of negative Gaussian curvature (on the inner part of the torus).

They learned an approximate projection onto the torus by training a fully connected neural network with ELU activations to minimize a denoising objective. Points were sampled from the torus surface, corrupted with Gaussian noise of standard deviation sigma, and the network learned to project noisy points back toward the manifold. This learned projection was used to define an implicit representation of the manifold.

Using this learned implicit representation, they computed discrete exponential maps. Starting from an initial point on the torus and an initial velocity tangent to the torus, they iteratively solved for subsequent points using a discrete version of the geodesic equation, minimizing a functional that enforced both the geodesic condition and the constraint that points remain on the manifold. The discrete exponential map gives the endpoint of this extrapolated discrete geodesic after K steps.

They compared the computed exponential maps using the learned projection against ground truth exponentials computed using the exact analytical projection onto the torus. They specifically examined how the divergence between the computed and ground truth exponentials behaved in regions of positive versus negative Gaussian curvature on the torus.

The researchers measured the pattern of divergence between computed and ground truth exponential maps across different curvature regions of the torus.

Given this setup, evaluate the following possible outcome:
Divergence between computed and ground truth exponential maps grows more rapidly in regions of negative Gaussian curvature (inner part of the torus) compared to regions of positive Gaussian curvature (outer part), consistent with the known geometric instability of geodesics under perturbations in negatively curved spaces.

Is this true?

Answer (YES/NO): YES